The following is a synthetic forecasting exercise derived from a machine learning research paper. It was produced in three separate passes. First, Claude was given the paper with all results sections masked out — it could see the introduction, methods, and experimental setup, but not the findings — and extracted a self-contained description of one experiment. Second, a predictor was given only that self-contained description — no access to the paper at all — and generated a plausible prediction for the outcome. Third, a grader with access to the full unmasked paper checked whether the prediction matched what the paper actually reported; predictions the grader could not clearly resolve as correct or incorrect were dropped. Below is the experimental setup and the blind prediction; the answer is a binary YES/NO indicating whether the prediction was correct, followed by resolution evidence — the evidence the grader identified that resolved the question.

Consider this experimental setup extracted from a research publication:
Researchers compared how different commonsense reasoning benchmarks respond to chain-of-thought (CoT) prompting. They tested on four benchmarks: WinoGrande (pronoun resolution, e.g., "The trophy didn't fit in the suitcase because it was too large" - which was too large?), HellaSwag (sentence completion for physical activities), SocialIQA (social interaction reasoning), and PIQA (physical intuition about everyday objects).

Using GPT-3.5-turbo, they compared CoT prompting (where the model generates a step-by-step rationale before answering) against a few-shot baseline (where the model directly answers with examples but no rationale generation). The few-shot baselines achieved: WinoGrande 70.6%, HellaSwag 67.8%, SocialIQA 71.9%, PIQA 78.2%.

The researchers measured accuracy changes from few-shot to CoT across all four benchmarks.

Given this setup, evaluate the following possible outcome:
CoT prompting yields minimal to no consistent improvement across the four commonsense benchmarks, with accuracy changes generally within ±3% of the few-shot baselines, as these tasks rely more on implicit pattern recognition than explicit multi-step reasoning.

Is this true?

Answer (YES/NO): NO